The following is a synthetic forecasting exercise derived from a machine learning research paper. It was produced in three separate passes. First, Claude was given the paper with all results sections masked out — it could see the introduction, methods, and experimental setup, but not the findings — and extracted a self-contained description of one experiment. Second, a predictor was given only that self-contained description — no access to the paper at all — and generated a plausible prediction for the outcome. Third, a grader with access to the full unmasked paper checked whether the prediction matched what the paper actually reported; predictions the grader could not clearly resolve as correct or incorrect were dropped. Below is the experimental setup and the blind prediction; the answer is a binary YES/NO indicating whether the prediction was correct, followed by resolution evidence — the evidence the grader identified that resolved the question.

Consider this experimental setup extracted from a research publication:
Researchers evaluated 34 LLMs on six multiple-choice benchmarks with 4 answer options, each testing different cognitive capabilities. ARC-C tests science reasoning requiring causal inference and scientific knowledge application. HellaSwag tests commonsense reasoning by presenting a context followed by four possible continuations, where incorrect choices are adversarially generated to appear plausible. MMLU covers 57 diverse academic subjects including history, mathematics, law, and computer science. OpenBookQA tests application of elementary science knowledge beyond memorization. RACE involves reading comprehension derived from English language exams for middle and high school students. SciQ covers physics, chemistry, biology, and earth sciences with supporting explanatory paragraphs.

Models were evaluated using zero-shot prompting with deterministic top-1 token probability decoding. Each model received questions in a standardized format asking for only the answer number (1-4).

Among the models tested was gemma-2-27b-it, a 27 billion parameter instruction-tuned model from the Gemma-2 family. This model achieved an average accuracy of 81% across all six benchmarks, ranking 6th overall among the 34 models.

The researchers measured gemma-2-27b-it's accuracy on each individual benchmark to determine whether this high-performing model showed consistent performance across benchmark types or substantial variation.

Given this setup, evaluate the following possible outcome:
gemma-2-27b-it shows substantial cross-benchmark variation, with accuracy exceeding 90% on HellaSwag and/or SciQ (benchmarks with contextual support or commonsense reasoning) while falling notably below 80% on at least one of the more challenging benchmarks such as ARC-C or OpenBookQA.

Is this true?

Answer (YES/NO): NO